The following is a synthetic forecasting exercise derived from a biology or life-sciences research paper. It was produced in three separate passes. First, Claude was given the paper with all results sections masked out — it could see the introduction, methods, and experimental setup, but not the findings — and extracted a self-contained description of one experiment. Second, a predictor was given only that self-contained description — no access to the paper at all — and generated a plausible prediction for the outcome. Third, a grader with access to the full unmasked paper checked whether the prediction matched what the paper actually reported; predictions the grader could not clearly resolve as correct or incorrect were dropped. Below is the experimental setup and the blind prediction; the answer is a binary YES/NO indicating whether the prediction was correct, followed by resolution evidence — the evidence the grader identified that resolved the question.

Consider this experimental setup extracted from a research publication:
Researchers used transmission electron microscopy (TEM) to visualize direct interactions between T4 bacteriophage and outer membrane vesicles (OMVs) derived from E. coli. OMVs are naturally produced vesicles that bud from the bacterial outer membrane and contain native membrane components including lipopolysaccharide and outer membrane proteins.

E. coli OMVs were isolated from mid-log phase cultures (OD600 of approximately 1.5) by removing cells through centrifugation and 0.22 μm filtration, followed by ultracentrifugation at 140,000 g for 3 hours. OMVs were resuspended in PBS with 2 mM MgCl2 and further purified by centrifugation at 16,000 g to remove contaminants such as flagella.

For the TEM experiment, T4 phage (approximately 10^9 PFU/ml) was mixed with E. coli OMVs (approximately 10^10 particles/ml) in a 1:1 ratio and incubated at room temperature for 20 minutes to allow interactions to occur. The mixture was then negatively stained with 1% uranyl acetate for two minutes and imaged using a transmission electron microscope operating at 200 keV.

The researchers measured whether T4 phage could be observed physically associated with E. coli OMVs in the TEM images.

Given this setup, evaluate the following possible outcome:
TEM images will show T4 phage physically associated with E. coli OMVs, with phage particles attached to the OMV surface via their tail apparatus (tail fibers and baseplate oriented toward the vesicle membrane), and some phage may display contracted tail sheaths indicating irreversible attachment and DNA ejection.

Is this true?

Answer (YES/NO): YES